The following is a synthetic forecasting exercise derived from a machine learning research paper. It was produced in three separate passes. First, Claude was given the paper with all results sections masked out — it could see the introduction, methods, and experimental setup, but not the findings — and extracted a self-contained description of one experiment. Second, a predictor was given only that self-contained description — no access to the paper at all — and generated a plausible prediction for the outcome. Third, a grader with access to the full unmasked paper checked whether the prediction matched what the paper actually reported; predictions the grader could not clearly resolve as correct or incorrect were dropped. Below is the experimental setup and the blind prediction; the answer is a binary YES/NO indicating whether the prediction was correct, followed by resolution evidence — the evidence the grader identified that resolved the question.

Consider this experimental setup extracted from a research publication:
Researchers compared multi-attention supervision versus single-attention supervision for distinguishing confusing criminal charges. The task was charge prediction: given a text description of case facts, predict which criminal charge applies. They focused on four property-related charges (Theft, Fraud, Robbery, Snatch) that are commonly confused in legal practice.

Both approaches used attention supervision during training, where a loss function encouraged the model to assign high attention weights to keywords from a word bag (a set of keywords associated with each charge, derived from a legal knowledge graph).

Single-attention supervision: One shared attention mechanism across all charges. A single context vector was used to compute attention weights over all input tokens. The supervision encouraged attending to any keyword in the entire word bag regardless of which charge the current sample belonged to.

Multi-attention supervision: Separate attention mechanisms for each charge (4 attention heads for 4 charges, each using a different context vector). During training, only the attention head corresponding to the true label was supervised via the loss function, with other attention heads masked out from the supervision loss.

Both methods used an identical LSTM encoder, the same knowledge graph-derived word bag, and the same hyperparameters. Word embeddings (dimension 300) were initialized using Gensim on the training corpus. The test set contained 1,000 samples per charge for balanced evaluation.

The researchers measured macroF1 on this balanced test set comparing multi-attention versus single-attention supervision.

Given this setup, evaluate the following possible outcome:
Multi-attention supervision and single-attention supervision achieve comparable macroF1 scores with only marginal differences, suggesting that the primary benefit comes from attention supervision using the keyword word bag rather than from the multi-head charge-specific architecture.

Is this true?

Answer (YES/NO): NO